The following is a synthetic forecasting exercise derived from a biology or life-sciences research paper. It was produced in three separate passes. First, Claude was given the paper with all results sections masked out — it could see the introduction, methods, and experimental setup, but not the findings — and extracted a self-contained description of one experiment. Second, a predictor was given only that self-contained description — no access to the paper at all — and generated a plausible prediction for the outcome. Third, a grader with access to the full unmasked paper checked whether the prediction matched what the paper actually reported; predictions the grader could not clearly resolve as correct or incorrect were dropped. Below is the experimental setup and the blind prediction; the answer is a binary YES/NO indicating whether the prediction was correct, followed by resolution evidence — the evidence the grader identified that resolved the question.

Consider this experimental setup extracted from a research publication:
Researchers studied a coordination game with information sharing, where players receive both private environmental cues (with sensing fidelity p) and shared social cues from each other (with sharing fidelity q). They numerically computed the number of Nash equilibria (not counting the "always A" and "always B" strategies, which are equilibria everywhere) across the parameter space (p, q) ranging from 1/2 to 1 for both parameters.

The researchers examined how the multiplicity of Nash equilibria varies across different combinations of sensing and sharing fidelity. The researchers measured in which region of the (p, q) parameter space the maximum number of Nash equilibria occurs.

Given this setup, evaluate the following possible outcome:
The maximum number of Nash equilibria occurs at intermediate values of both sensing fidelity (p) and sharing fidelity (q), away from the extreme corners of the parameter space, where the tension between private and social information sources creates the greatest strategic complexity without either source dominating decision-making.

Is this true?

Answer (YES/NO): NO